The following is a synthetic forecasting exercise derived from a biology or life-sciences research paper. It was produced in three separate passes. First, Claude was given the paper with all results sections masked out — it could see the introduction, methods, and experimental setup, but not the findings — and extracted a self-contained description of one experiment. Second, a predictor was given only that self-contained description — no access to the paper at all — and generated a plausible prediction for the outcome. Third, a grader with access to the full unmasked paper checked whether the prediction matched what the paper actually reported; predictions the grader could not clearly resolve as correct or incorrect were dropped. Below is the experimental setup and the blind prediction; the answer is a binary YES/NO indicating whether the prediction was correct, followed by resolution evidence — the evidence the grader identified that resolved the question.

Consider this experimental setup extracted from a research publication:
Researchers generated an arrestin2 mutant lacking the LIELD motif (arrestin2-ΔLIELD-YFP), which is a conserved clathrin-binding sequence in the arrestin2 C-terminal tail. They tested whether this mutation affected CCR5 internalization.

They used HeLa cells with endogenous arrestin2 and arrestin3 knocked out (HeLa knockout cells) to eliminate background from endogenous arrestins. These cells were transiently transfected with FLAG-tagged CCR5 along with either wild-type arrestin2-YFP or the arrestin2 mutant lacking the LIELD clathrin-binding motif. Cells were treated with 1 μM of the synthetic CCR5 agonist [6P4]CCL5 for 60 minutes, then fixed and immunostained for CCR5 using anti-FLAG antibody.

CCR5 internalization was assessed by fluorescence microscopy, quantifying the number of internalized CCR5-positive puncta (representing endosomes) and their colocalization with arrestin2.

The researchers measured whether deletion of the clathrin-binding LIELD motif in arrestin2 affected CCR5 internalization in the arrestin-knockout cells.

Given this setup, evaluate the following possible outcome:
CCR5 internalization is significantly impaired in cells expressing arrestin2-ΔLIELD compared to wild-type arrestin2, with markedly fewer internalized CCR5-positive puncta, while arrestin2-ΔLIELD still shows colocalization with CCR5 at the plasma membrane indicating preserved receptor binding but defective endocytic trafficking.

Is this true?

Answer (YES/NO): NO